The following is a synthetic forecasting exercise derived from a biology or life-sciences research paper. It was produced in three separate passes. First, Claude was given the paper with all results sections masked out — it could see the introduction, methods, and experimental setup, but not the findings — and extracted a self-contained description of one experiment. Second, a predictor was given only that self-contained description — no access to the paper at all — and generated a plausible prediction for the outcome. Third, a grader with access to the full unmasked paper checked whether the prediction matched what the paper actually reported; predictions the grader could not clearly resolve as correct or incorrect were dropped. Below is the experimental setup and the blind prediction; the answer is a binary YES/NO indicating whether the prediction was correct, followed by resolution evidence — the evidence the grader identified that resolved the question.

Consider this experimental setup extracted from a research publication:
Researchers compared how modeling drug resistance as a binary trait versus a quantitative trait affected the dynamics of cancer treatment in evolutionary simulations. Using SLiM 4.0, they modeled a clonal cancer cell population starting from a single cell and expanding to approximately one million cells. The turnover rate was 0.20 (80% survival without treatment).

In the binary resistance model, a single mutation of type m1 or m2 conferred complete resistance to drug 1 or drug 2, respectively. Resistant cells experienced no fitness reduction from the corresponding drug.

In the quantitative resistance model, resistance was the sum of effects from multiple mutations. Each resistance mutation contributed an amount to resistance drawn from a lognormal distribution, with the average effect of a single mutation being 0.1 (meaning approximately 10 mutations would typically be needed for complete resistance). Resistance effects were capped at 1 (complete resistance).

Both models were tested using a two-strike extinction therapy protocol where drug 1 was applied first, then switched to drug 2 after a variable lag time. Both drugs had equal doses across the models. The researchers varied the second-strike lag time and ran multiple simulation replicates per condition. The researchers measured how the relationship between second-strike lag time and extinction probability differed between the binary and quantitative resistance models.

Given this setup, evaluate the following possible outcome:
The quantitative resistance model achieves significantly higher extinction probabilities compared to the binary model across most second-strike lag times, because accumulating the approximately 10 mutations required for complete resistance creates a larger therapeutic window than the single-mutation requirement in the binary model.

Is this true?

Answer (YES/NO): NO